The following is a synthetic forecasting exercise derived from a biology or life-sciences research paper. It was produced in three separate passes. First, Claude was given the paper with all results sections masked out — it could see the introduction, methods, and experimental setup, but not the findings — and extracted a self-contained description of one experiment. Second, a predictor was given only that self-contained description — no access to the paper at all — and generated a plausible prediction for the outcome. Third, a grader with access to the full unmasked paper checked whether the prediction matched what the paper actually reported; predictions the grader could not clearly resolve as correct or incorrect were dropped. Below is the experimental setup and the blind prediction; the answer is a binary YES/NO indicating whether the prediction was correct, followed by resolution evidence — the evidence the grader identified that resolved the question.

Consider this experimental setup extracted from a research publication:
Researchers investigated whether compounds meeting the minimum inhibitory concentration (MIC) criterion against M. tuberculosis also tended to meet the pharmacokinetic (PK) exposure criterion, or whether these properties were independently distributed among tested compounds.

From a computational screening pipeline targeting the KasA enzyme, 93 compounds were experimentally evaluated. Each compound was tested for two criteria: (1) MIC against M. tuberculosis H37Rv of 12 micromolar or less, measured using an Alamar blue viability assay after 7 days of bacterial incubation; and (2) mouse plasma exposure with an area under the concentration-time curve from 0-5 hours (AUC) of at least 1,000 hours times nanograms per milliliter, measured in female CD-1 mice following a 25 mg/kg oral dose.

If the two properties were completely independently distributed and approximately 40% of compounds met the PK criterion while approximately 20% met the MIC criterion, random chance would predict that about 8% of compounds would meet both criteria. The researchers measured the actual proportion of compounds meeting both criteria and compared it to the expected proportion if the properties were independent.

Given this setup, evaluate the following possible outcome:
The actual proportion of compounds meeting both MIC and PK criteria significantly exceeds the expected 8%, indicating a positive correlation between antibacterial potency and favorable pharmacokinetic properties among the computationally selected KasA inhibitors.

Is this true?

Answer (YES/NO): YES